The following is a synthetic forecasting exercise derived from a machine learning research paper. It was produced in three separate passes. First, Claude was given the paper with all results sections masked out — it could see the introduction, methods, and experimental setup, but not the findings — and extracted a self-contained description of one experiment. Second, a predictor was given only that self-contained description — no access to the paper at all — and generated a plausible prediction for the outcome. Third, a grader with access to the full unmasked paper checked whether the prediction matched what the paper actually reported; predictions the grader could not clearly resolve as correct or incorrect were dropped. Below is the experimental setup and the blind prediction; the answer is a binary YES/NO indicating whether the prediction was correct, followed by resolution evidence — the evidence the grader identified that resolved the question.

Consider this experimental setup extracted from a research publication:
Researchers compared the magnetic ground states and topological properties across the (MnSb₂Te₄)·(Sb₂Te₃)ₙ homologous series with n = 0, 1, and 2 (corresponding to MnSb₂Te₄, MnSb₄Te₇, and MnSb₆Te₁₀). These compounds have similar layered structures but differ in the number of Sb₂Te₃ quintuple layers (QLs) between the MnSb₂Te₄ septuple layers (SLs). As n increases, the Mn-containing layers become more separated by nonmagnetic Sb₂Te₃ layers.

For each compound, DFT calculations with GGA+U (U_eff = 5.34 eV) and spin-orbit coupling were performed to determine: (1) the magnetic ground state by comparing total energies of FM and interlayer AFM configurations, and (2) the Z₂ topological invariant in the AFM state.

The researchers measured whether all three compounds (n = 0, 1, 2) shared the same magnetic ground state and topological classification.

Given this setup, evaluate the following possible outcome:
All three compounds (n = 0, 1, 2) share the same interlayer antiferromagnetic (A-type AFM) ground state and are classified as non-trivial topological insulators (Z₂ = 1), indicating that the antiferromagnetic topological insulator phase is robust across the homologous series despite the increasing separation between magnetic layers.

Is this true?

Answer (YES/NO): YES